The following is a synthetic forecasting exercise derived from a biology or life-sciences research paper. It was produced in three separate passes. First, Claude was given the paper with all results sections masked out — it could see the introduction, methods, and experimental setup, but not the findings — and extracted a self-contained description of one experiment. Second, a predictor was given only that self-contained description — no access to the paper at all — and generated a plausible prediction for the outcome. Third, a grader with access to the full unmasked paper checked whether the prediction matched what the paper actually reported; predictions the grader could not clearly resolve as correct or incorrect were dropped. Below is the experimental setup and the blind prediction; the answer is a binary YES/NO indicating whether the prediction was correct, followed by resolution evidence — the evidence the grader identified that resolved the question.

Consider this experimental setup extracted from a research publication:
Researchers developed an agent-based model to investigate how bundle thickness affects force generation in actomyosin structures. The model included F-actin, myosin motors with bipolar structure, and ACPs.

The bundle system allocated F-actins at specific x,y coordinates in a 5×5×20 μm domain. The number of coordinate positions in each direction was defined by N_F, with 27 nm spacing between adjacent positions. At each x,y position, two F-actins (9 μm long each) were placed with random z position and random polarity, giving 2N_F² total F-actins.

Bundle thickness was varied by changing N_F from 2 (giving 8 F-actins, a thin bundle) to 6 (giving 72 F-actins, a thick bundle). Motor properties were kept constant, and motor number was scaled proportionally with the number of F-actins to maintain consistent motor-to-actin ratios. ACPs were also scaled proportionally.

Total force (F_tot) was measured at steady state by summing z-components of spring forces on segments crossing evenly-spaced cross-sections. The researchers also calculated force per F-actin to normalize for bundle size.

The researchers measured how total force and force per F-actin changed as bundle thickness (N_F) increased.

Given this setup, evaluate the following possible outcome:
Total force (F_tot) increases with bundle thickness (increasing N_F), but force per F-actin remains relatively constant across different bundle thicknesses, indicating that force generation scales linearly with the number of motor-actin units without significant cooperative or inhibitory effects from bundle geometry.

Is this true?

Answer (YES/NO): NO